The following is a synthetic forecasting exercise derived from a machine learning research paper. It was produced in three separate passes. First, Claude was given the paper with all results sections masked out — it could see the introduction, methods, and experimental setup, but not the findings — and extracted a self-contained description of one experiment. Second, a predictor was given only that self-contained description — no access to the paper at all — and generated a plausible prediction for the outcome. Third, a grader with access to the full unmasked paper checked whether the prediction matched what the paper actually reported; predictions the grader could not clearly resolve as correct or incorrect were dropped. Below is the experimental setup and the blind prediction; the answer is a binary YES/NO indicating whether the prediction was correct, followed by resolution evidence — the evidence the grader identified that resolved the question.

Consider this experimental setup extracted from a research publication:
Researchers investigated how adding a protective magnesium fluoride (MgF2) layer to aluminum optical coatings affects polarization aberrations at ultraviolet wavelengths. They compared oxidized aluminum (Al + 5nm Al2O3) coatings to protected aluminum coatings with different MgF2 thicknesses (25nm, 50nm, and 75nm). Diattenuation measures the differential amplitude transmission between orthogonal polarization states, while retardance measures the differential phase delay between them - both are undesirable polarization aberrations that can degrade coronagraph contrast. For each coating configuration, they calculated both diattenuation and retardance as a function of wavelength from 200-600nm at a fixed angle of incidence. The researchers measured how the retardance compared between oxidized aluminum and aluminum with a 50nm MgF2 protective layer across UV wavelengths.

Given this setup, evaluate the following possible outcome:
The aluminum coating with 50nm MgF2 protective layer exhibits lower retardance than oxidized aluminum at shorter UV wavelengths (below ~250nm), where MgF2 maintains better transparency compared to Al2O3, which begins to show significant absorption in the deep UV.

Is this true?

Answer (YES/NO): NO